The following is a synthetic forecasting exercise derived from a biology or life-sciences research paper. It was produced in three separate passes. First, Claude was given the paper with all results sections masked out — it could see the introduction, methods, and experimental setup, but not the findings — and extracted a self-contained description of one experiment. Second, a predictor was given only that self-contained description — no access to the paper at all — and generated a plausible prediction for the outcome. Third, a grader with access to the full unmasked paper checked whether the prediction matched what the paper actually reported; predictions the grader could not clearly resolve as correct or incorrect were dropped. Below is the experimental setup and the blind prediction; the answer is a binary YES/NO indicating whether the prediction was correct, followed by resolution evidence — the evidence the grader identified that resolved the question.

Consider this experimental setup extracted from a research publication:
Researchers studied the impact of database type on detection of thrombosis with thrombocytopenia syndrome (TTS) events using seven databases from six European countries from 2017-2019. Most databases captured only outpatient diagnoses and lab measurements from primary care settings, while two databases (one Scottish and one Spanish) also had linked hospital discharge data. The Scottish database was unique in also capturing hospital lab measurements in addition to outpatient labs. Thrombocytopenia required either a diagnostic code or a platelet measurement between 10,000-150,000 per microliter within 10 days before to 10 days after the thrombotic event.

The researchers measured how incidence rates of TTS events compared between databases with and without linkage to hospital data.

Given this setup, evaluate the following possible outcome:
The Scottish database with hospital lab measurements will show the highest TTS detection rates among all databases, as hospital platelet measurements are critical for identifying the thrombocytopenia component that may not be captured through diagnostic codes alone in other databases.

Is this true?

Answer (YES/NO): YES